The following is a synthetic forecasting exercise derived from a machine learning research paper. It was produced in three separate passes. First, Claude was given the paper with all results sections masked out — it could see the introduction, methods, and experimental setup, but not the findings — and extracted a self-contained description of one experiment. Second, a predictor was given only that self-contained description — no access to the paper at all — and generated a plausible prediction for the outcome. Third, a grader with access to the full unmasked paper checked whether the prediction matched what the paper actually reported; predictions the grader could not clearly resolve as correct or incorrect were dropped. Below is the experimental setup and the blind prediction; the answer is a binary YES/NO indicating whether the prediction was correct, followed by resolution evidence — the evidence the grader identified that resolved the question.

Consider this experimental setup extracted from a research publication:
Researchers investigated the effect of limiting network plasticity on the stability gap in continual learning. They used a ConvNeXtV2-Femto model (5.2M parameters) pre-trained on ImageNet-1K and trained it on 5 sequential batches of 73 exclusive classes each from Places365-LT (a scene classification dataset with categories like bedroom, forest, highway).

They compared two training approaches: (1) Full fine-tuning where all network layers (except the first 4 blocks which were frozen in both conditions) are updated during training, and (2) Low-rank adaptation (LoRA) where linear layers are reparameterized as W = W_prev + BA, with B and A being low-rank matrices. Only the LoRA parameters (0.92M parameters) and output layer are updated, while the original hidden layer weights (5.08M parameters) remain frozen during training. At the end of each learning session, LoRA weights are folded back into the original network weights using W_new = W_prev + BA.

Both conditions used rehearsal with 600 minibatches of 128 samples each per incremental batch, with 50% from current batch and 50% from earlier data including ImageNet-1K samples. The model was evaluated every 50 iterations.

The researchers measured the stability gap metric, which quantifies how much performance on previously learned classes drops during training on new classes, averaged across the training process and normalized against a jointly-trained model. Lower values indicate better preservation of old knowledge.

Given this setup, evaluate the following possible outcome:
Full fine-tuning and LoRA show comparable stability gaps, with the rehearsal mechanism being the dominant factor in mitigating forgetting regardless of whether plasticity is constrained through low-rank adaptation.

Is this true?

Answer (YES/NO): NO